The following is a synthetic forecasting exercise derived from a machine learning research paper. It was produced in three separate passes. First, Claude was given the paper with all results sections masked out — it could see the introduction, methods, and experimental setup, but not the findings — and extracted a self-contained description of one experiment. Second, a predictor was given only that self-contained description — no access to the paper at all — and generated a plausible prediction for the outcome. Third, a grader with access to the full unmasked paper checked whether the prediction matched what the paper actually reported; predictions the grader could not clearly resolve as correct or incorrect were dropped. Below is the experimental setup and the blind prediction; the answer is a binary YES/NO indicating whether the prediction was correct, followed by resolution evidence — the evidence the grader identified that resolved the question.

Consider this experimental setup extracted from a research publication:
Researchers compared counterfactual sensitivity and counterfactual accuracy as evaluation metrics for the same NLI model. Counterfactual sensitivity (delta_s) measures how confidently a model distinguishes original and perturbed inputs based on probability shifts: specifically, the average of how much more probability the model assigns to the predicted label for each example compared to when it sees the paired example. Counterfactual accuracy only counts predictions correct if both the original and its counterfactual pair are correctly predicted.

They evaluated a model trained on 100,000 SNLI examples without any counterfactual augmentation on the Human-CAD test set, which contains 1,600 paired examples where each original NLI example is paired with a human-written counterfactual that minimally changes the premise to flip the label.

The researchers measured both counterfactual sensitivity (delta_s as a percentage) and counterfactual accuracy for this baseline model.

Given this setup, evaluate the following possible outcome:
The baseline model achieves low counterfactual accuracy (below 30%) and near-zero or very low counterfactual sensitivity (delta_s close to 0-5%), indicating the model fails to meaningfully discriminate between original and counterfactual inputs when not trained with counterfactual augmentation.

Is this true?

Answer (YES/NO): NO